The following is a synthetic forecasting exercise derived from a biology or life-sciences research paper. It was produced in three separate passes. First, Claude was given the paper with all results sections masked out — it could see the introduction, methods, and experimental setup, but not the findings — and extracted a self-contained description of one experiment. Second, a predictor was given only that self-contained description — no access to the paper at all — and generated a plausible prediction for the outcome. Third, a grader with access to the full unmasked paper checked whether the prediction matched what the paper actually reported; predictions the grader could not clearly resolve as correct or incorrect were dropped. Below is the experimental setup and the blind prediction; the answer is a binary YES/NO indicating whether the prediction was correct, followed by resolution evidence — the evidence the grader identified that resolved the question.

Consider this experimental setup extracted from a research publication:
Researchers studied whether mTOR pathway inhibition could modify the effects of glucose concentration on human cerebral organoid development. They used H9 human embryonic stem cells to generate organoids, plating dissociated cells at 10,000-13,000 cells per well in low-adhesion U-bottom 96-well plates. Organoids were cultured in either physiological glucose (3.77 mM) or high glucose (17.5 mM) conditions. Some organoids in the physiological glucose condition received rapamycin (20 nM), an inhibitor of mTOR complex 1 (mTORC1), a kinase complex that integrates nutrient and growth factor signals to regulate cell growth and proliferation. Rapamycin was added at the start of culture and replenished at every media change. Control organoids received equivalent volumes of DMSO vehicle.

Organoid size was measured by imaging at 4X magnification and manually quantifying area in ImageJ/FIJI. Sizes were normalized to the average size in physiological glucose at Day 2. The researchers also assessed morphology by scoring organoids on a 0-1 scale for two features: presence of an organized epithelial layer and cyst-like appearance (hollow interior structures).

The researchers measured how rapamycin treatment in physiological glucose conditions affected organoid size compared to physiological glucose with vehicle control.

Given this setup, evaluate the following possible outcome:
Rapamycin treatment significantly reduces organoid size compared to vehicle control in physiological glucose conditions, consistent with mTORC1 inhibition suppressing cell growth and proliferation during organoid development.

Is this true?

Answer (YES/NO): YES